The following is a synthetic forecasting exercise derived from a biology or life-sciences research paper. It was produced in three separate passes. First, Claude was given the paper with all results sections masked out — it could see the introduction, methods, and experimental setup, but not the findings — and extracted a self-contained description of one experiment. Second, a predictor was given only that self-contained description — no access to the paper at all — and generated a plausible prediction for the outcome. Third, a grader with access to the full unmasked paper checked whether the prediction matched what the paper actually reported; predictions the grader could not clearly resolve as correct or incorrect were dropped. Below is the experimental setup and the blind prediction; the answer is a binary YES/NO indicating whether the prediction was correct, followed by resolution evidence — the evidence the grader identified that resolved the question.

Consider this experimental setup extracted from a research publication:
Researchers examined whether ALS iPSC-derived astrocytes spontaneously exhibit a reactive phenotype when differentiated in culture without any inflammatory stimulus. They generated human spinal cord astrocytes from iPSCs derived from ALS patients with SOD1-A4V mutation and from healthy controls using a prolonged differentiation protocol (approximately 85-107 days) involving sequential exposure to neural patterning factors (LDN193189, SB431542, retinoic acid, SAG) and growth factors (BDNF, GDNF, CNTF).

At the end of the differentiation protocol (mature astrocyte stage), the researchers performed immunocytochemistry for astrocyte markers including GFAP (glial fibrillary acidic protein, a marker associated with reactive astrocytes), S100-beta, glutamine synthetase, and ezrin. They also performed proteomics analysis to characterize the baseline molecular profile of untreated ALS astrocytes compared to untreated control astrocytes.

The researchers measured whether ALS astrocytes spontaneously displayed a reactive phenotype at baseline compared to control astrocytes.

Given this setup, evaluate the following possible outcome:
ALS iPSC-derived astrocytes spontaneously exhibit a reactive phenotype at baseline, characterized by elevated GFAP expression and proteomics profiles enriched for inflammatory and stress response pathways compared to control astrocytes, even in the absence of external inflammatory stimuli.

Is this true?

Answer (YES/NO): YES